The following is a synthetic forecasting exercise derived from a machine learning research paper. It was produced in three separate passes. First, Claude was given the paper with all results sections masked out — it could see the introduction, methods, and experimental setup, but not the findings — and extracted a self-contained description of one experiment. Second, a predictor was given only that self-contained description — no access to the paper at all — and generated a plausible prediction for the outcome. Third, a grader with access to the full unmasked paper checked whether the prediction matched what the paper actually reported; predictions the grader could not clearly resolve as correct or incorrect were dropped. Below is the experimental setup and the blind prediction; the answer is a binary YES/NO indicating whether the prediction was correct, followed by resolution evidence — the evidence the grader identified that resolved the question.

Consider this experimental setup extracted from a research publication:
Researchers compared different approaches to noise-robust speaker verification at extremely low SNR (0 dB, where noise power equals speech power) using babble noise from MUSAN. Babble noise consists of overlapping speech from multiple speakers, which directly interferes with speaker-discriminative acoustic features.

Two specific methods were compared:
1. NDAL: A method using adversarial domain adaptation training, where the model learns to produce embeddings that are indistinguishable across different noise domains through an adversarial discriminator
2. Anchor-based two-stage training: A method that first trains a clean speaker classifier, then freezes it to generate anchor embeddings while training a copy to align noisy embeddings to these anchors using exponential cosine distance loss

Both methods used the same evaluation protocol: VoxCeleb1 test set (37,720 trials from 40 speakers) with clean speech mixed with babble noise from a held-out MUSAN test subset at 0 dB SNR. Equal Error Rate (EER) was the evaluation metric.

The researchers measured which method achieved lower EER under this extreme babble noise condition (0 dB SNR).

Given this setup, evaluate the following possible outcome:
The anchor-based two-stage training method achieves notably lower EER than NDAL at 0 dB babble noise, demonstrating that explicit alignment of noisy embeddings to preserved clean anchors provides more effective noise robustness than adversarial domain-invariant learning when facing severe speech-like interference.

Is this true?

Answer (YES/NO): NO